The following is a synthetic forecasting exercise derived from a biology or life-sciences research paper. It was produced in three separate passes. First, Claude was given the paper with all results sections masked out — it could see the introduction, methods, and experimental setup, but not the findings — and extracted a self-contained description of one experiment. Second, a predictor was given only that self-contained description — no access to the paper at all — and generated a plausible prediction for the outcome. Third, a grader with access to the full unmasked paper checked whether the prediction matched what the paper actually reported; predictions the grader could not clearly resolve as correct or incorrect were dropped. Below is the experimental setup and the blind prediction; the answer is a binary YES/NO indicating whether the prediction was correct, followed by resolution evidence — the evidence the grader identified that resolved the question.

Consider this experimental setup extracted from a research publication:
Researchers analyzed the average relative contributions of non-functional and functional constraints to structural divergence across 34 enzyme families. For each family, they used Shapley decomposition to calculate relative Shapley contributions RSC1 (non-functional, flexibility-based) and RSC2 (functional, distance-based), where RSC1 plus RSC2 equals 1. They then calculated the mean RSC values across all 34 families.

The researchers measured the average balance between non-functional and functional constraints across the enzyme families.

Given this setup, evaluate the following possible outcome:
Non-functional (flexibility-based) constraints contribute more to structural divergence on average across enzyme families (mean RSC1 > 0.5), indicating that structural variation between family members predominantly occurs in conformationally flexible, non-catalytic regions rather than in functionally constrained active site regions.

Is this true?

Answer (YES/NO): YES